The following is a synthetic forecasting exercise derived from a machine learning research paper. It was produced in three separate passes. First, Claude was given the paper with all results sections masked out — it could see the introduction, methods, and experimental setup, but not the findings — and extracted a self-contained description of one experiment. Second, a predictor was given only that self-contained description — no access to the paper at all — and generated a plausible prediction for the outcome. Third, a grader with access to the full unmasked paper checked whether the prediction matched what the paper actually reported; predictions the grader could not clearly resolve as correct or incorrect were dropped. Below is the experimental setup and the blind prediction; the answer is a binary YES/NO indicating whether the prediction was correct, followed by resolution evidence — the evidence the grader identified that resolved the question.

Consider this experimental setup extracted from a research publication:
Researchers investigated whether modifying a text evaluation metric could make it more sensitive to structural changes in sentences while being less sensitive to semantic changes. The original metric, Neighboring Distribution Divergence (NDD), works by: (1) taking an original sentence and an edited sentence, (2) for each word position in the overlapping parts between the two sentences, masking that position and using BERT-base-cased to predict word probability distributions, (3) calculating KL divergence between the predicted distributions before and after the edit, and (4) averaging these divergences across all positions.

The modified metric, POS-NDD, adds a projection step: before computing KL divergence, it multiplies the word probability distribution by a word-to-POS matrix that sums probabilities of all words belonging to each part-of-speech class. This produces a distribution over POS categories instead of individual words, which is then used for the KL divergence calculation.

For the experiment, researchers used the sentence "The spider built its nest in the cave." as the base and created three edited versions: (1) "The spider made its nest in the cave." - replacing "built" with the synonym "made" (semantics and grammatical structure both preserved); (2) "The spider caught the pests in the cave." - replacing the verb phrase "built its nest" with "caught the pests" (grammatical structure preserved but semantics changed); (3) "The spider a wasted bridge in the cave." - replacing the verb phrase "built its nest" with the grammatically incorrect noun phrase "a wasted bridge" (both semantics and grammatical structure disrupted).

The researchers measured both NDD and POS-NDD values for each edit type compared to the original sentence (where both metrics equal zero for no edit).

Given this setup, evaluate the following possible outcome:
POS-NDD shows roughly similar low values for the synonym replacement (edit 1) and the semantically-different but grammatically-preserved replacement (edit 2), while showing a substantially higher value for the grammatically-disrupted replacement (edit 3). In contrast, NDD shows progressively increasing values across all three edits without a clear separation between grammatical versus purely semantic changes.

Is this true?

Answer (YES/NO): YES